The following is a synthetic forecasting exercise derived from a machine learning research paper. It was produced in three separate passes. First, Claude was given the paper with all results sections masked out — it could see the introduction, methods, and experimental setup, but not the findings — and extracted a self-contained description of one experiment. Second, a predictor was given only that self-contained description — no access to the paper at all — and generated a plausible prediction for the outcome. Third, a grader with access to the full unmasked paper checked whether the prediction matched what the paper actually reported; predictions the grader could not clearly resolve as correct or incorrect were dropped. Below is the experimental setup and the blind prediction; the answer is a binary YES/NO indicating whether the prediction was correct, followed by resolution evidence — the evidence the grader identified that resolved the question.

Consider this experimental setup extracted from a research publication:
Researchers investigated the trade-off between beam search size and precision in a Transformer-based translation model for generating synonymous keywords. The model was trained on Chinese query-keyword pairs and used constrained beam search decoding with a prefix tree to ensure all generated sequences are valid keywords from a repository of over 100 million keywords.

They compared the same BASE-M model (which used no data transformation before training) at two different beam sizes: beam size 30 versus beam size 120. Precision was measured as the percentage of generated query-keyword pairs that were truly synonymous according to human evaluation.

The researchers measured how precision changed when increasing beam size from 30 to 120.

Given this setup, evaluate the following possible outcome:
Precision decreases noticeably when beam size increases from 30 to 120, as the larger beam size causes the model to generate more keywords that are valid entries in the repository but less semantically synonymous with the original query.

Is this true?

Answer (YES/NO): YES